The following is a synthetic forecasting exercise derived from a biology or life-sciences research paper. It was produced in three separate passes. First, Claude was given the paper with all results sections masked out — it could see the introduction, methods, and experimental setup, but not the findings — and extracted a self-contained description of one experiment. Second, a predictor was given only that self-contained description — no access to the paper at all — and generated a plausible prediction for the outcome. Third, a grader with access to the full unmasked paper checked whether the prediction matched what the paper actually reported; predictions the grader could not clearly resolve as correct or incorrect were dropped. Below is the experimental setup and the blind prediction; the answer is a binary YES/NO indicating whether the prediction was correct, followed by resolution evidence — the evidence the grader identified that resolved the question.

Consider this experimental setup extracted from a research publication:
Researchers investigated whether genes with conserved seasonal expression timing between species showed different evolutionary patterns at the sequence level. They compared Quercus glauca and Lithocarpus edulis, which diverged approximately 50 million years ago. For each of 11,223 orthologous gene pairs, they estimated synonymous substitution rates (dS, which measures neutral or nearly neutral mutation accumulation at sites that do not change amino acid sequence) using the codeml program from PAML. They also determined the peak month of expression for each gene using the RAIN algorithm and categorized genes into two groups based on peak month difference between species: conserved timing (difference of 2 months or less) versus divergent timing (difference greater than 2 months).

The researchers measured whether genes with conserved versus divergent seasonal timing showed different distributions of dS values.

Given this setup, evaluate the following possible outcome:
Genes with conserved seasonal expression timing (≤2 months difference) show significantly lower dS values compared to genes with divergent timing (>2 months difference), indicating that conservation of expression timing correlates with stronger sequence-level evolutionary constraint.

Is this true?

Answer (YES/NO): NO